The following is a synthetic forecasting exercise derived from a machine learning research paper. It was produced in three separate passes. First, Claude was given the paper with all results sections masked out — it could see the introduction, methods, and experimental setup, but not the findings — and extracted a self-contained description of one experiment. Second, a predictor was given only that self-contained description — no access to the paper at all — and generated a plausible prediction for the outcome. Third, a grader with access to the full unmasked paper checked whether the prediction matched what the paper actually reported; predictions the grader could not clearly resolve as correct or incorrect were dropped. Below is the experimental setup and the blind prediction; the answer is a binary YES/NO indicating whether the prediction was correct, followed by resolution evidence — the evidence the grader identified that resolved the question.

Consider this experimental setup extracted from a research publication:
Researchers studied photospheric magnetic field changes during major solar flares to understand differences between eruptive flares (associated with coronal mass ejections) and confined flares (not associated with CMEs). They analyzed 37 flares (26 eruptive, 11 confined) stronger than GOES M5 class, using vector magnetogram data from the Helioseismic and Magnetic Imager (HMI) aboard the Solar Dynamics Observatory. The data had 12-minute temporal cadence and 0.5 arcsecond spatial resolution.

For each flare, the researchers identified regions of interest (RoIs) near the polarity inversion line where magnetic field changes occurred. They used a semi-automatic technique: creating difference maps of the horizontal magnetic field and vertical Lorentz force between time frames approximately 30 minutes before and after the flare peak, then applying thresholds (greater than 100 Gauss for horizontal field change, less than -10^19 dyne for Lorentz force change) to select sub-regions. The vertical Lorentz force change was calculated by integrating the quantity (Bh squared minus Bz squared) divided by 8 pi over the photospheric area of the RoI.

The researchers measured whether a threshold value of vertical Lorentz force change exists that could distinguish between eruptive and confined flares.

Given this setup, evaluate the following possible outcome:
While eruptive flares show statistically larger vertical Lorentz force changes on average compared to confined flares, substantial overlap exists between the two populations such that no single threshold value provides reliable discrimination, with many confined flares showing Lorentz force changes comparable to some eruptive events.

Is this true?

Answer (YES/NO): NO